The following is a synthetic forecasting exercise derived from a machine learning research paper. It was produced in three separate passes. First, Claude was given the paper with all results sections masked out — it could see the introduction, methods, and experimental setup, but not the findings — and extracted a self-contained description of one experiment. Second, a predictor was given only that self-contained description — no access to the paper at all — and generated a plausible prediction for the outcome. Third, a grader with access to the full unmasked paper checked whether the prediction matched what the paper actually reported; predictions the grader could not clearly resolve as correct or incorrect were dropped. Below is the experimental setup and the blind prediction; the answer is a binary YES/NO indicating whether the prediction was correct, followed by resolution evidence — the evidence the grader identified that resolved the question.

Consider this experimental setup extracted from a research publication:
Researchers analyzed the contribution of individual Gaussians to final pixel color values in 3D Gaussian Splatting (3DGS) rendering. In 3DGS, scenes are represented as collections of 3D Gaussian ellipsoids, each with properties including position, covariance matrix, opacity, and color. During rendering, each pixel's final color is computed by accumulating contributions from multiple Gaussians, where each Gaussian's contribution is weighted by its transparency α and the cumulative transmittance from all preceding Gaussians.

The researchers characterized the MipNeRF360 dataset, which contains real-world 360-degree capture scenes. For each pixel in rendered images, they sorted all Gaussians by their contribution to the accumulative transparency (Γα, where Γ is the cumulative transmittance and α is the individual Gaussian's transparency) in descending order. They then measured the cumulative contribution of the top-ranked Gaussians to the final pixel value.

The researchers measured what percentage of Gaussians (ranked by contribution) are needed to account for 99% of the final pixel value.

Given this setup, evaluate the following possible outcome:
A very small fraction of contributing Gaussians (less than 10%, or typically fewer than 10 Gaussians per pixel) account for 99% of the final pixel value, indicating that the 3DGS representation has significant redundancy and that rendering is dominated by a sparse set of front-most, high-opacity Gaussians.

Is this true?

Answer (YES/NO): YES